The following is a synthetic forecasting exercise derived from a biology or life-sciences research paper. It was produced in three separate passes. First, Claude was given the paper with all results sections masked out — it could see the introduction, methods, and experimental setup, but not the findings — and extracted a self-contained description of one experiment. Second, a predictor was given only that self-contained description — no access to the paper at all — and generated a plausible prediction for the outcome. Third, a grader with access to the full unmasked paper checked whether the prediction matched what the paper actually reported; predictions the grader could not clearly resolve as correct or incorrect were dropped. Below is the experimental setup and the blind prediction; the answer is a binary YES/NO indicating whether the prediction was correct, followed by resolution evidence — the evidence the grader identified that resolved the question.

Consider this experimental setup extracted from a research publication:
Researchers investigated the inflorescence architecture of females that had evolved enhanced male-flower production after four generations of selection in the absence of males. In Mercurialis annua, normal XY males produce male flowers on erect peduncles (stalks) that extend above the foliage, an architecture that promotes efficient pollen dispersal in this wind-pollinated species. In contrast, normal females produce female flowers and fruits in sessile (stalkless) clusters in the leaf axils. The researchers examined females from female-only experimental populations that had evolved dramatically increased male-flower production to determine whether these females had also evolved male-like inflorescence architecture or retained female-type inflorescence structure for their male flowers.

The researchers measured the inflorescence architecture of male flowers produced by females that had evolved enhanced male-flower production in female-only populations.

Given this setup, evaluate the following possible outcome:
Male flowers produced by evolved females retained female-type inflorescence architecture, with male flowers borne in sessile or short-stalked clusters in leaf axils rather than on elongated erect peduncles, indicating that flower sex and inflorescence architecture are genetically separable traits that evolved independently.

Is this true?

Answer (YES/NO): YES